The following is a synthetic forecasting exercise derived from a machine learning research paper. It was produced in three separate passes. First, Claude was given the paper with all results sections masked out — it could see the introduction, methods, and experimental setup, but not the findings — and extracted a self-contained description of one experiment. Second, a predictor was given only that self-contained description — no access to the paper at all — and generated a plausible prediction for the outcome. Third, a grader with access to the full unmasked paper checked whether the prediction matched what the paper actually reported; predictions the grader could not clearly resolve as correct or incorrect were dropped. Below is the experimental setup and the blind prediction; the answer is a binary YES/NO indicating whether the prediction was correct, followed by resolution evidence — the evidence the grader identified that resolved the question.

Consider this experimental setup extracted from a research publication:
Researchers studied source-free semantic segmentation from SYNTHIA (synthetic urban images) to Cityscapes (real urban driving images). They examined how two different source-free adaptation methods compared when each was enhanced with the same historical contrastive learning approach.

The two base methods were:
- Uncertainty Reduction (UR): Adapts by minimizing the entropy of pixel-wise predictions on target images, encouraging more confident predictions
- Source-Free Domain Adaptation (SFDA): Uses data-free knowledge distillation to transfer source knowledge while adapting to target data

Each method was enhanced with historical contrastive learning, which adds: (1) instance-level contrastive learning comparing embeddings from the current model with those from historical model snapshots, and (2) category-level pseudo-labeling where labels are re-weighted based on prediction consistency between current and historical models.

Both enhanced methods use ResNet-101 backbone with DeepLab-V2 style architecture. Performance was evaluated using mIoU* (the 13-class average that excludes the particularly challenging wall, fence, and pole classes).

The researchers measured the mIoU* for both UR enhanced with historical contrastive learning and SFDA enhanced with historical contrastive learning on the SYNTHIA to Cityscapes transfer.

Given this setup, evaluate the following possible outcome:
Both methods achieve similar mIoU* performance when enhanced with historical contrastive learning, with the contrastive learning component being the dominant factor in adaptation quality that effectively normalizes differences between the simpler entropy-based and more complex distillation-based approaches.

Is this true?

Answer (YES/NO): YES